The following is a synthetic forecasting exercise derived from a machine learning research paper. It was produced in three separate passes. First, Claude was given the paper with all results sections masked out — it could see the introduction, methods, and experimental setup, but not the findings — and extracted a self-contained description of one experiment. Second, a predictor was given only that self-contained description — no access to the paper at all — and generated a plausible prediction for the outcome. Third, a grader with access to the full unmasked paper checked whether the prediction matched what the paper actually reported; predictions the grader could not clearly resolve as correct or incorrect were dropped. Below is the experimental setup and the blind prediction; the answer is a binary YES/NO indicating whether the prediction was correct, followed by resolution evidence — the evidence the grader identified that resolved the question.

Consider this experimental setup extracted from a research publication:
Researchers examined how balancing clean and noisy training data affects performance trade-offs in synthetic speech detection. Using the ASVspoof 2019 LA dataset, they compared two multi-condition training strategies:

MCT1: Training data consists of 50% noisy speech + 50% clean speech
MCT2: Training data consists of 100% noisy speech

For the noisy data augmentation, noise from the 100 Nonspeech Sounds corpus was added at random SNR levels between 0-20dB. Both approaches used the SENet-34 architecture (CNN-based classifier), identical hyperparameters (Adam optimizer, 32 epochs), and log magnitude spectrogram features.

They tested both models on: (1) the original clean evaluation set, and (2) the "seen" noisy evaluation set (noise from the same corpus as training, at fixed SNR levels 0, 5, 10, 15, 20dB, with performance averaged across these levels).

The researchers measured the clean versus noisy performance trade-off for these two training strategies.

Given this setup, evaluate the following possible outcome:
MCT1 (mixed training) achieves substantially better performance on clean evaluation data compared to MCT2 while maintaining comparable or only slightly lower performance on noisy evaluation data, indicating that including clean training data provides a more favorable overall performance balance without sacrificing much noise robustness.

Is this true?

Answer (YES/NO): NO